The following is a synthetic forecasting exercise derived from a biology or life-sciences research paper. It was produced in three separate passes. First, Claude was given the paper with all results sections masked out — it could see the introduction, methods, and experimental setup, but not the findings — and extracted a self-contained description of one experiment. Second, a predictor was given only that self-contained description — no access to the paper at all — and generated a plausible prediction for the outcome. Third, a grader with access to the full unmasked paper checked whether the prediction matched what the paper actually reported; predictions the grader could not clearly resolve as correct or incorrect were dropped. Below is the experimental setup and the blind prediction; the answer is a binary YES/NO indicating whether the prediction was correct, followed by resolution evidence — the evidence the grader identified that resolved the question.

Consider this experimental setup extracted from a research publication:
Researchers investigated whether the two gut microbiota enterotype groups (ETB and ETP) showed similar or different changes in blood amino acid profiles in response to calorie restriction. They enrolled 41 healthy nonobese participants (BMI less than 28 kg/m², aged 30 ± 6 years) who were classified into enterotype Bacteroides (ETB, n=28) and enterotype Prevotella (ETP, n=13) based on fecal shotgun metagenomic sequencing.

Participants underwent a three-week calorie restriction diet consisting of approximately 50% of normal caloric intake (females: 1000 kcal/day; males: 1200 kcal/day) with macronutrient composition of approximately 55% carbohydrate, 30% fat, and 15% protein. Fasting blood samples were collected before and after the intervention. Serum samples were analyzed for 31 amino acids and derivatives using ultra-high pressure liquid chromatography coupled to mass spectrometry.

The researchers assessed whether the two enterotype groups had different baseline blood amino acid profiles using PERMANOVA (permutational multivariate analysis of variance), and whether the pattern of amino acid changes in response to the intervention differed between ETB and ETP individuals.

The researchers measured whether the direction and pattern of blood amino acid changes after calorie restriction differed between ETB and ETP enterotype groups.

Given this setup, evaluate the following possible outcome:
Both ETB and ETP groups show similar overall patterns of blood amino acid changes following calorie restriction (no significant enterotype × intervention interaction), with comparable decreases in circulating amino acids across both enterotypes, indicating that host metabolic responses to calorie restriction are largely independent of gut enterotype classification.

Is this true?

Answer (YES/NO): NO